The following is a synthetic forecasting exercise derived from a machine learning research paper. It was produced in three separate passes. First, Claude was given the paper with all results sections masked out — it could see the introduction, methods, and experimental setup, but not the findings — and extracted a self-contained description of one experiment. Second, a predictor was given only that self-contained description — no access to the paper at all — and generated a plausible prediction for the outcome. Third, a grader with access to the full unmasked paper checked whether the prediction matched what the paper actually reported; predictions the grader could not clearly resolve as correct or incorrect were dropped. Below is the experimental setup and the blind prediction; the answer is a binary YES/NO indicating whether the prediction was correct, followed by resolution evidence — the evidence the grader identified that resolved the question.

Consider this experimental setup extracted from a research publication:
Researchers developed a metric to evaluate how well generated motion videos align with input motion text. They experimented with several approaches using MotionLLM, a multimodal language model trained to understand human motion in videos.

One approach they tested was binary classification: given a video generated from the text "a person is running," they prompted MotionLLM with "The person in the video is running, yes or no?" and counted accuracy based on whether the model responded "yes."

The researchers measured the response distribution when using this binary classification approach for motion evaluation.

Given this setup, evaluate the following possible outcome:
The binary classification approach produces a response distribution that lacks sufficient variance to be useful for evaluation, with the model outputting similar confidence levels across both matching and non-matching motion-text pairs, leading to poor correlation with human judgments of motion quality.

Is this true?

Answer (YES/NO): NO